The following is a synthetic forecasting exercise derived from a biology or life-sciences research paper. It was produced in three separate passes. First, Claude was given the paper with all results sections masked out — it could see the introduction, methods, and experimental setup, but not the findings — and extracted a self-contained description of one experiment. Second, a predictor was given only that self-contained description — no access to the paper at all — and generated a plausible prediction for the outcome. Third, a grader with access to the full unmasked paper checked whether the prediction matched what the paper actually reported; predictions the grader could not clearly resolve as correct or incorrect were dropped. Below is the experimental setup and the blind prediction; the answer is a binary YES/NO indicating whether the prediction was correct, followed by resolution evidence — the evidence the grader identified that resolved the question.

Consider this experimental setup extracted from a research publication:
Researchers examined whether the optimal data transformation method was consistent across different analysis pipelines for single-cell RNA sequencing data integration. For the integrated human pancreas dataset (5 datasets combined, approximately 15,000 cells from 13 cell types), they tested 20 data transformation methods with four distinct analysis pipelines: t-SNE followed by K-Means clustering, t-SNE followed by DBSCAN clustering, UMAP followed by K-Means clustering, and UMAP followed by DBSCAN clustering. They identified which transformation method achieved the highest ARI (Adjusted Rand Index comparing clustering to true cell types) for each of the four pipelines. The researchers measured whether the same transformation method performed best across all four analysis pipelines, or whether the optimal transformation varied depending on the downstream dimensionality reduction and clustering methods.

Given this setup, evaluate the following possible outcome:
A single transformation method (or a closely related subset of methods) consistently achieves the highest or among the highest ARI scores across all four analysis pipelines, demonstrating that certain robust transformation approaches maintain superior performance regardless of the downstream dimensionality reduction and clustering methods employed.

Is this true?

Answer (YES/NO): NO